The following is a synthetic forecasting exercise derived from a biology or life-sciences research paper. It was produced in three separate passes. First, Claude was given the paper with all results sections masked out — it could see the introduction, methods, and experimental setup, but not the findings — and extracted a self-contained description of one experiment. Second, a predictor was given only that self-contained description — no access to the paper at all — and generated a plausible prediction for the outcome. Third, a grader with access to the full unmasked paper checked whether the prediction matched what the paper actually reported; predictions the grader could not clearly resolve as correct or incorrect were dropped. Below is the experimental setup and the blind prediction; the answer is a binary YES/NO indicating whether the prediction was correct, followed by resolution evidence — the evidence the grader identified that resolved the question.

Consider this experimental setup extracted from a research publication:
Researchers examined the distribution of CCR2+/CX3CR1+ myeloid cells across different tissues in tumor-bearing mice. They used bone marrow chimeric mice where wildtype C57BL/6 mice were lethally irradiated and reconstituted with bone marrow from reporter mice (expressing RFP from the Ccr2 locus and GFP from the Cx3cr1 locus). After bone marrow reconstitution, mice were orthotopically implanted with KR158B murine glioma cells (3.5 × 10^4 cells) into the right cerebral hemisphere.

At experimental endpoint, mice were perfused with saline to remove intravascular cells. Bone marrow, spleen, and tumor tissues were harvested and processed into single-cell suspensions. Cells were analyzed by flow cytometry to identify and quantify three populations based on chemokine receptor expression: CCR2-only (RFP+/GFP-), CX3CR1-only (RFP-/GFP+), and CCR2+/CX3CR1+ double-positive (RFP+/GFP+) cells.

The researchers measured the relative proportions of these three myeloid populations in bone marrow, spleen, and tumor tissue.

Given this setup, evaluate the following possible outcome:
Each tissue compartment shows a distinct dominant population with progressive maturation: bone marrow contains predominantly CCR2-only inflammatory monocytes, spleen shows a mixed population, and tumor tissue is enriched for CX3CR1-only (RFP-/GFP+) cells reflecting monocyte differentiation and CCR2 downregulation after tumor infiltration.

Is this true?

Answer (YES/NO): NO